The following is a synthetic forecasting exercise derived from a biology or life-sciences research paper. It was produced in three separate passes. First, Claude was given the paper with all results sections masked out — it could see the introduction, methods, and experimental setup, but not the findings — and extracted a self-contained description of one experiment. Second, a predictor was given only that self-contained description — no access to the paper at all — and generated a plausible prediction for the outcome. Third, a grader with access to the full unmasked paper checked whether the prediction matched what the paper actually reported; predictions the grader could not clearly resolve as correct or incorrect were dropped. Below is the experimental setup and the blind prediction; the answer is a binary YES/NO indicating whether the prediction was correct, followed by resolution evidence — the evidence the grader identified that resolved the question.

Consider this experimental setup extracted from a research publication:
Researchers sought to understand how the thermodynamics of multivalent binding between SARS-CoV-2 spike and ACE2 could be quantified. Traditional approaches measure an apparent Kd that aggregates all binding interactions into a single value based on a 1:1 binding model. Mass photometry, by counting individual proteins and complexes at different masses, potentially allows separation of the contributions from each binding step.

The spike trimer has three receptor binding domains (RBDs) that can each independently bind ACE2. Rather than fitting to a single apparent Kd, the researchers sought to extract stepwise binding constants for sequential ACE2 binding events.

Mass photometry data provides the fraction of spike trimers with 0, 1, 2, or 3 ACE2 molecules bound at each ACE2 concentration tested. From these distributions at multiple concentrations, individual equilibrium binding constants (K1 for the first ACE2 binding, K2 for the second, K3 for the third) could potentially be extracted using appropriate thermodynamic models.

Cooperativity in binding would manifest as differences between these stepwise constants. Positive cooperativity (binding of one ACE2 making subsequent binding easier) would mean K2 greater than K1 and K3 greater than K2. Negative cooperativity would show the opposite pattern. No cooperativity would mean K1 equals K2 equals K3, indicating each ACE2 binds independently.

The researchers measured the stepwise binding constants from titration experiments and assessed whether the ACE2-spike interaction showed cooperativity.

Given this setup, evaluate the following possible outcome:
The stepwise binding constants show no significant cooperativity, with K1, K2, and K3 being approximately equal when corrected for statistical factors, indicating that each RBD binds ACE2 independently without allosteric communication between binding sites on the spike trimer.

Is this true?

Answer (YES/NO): NO